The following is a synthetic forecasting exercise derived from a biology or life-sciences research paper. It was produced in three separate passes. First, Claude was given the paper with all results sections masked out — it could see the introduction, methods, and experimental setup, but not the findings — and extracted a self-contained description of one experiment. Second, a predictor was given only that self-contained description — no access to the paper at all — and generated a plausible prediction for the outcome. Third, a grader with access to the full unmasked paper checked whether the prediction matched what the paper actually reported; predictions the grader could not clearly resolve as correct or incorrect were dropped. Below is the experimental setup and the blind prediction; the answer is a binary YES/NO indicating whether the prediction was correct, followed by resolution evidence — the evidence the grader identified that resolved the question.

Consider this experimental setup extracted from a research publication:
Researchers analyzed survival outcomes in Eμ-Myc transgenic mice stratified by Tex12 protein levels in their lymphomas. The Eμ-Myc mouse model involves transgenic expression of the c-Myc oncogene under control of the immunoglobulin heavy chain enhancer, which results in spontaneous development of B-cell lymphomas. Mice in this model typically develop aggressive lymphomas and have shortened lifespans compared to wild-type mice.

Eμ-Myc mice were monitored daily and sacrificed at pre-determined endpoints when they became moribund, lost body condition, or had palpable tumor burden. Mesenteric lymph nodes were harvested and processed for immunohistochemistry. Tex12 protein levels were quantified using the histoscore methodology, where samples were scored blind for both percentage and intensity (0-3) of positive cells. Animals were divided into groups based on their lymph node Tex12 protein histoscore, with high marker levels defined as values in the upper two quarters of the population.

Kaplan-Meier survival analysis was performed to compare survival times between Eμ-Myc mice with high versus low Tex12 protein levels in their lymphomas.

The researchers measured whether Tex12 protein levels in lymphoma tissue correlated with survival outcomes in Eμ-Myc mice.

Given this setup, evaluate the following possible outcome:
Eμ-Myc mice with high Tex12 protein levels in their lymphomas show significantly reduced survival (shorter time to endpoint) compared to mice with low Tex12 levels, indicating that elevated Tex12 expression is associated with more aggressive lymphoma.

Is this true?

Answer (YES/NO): YES